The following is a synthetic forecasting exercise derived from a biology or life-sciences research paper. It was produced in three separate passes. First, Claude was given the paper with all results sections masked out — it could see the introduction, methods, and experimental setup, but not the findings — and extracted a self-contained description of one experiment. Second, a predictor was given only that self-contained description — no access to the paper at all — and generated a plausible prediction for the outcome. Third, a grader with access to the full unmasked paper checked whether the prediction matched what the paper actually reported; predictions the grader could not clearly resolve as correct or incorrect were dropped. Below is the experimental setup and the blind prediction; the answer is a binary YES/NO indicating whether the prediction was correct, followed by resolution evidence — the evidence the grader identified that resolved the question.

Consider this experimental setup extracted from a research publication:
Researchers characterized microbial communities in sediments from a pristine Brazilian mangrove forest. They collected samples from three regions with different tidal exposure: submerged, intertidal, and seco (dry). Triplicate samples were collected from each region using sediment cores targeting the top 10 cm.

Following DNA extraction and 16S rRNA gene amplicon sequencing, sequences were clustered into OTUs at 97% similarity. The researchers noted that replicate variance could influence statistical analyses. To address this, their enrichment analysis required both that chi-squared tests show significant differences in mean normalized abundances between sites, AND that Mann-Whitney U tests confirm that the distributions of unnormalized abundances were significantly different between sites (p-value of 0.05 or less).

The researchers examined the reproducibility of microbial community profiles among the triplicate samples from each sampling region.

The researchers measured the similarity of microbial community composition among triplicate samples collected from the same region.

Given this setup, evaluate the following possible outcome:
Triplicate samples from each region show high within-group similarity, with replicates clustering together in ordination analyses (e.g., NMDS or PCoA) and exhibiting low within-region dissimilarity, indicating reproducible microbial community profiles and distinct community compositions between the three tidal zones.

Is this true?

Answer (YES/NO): NO